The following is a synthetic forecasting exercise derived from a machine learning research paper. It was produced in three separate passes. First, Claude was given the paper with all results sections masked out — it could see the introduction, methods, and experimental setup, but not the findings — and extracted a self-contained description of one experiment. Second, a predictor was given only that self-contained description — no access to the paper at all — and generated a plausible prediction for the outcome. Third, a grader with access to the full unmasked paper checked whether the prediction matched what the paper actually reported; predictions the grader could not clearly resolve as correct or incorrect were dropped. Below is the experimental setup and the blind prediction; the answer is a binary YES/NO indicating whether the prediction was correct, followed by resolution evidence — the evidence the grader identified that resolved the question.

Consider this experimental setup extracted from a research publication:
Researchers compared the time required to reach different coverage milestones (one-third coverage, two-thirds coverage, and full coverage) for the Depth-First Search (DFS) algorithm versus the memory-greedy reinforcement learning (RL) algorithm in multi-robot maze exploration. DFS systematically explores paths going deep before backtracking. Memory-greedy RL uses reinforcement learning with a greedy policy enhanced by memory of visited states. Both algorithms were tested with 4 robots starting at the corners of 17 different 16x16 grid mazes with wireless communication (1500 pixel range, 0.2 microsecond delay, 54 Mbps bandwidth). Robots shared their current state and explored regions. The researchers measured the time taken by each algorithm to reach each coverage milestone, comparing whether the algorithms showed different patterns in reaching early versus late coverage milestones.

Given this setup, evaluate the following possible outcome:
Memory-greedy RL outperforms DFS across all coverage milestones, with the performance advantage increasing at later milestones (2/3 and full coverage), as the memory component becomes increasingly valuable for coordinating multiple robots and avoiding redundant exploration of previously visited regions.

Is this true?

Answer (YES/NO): NO